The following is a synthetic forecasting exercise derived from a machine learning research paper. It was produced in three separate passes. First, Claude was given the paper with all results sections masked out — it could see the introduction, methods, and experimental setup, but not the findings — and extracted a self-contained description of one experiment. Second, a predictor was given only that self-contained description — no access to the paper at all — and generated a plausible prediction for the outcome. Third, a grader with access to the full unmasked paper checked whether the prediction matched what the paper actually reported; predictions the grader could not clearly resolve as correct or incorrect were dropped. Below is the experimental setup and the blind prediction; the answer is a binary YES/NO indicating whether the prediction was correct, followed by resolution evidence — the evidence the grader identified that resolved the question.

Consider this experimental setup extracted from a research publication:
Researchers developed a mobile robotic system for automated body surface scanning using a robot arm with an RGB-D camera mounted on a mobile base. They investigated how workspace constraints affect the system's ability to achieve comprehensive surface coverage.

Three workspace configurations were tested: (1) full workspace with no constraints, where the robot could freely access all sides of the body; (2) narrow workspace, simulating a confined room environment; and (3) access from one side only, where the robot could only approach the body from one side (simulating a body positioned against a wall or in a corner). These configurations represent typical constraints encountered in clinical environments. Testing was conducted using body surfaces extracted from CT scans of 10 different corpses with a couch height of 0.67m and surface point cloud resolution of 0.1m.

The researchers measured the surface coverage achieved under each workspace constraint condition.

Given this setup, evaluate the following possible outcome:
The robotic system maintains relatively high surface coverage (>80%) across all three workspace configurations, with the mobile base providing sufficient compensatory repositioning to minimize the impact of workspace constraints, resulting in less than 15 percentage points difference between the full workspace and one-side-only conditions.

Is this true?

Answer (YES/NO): YES